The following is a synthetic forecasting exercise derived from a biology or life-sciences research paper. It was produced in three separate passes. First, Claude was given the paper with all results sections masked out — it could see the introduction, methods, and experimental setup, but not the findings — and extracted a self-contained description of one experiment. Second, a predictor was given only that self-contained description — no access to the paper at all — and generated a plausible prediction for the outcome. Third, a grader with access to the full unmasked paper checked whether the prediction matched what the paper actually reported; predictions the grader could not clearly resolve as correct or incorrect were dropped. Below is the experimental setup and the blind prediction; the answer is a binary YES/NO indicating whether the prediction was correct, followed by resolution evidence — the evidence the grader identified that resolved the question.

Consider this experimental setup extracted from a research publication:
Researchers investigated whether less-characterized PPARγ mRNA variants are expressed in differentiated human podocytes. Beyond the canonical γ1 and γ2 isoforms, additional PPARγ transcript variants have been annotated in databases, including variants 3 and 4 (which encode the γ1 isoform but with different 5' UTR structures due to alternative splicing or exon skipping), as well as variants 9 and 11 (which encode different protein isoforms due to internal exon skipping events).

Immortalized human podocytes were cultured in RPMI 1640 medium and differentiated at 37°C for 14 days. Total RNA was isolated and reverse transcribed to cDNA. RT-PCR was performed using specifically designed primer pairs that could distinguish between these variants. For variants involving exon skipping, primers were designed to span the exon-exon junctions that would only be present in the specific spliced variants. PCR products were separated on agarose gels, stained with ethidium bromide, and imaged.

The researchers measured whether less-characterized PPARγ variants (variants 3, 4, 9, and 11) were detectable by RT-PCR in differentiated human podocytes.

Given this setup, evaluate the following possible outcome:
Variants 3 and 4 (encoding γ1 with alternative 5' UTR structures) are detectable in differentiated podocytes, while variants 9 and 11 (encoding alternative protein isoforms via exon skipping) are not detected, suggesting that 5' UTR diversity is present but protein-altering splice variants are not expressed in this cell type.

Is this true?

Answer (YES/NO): NO